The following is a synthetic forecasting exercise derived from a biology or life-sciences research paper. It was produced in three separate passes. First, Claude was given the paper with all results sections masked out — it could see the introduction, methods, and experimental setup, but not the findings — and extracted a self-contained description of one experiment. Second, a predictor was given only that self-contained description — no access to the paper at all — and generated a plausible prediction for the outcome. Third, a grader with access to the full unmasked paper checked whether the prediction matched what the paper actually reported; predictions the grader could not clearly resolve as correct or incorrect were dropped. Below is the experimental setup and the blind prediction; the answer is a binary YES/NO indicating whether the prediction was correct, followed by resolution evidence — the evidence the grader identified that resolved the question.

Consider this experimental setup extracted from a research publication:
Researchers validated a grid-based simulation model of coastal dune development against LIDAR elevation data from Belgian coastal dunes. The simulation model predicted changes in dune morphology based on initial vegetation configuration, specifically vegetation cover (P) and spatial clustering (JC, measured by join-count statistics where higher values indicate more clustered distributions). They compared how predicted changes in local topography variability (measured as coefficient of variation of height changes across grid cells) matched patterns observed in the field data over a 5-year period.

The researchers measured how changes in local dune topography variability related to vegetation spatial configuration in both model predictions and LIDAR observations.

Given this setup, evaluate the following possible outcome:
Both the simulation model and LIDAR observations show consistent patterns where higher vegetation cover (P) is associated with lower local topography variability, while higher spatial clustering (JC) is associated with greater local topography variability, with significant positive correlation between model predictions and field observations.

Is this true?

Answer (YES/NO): NO